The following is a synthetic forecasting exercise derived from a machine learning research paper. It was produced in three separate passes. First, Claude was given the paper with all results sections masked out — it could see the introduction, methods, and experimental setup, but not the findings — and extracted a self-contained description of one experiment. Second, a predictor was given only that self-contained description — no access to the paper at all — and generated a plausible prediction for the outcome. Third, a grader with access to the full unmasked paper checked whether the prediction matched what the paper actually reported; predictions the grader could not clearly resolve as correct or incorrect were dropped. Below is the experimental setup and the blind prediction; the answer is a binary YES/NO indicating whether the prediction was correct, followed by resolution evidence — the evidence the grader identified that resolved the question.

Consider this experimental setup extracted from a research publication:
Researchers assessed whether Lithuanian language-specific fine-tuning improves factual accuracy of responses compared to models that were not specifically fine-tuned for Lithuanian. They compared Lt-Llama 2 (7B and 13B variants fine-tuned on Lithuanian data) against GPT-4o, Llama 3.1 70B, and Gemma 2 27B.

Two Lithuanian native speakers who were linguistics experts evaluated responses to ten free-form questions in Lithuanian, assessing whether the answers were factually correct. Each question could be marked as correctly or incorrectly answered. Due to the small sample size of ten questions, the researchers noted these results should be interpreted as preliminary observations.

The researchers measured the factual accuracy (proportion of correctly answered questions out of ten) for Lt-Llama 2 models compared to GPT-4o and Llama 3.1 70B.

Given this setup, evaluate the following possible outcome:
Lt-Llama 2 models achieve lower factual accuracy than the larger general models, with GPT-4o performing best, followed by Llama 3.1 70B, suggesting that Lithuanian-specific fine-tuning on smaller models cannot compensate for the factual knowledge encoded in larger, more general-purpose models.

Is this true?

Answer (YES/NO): NO